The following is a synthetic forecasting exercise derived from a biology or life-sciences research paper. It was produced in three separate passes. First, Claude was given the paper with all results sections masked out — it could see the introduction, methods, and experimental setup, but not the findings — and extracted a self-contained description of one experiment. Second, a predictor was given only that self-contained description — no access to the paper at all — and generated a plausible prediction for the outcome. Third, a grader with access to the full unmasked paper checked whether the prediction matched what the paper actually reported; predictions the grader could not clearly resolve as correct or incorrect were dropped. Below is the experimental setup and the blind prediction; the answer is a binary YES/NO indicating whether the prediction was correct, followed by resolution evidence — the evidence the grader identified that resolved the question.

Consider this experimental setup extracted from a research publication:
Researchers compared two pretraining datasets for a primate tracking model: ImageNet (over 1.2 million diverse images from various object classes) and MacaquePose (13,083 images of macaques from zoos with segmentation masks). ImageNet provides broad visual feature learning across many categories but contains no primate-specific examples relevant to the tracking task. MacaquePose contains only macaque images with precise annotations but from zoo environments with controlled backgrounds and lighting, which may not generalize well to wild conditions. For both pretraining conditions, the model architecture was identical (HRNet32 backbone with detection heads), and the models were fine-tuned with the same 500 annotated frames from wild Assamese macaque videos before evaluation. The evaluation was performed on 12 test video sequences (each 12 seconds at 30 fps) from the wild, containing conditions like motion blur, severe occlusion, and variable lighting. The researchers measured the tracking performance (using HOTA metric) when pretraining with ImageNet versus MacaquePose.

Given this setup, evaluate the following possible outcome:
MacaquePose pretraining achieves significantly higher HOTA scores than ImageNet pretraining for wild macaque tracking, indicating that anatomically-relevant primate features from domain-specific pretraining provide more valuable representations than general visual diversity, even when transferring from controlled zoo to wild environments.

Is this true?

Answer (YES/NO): NO